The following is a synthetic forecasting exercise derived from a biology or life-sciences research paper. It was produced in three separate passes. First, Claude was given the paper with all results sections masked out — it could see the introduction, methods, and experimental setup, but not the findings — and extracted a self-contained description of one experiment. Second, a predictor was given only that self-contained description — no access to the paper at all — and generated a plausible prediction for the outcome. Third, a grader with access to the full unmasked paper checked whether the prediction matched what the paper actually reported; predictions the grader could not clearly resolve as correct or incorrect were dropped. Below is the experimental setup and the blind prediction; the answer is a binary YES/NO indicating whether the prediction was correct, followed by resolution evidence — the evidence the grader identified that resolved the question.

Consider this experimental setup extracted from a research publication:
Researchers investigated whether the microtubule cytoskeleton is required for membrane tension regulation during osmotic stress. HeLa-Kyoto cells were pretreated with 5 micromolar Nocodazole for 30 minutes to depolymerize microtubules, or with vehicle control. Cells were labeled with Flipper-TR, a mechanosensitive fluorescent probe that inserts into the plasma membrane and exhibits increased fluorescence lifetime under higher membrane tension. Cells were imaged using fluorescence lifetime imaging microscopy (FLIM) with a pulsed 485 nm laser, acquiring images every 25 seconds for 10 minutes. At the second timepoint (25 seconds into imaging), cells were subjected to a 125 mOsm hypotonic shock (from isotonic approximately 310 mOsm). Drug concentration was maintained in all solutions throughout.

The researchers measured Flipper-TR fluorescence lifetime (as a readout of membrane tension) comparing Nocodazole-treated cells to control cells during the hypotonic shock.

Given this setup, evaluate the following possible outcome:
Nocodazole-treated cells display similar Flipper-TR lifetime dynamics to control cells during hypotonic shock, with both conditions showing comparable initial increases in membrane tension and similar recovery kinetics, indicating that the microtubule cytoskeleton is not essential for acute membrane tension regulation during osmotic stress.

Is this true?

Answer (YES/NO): NO